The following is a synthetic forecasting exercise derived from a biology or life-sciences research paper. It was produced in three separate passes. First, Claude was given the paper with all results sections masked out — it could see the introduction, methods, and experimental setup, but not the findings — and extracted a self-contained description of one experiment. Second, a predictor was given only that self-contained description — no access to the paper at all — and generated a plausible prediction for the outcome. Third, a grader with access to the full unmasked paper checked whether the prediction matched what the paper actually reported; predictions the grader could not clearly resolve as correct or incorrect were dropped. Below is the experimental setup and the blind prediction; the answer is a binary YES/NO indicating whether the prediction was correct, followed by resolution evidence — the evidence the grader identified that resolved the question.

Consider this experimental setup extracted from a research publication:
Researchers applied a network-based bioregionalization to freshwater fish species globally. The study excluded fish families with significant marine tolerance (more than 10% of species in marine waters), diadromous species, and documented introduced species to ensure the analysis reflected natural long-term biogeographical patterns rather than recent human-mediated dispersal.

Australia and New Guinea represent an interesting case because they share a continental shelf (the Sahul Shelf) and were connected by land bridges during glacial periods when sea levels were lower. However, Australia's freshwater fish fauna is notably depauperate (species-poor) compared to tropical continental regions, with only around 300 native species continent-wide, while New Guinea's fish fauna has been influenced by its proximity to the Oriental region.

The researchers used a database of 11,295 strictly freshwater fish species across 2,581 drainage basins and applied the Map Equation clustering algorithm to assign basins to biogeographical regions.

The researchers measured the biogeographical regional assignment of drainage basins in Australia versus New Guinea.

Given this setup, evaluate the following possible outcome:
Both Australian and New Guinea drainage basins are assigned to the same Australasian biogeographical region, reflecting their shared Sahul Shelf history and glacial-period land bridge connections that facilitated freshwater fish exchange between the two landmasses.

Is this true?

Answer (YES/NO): YES